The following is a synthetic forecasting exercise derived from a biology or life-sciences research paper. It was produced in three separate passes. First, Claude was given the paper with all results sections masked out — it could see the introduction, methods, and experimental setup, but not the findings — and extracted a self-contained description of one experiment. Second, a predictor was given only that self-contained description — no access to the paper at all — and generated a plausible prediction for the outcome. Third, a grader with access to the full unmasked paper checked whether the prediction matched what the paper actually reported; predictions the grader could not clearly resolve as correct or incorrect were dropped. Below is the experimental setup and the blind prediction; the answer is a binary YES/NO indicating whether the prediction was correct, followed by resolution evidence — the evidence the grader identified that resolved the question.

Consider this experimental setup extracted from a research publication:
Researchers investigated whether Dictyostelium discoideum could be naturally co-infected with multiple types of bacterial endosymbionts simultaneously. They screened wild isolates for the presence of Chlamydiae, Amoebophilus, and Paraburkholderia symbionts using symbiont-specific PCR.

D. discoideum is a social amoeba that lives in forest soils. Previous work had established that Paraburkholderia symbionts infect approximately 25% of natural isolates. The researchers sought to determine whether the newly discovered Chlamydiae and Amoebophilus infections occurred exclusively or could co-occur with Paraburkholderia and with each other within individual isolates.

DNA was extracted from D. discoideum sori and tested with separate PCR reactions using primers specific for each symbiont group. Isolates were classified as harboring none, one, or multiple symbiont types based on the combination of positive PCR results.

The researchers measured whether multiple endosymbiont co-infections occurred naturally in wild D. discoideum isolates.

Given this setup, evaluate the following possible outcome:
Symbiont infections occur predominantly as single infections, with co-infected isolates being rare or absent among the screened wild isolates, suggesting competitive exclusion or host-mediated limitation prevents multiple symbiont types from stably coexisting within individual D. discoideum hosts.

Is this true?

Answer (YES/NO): NO